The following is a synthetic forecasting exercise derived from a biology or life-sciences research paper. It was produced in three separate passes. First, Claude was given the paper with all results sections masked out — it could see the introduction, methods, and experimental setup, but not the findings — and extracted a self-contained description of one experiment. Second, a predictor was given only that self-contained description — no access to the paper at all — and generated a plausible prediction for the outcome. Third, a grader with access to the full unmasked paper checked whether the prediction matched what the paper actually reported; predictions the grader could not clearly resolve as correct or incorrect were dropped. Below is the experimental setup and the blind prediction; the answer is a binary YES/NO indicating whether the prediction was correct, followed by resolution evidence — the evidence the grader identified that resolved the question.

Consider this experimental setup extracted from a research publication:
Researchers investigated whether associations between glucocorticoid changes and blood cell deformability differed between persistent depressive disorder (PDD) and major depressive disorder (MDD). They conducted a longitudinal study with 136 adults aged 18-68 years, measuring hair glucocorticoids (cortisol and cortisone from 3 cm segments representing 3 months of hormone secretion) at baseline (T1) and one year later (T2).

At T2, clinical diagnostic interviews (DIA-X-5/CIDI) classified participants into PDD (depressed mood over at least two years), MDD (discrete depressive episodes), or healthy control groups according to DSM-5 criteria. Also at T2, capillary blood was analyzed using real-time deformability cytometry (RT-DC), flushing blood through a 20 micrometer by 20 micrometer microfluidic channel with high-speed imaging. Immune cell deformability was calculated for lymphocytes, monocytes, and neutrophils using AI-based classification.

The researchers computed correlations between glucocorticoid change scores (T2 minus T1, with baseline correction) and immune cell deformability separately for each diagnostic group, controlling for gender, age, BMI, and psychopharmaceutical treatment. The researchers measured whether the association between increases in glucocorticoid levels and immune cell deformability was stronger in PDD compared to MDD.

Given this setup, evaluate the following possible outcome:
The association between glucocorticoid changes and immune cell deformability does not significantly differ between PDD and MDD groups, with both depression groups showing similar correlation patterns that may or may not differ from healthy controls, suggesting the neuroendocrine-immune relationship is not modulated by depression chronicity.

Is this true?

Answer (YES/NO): NO